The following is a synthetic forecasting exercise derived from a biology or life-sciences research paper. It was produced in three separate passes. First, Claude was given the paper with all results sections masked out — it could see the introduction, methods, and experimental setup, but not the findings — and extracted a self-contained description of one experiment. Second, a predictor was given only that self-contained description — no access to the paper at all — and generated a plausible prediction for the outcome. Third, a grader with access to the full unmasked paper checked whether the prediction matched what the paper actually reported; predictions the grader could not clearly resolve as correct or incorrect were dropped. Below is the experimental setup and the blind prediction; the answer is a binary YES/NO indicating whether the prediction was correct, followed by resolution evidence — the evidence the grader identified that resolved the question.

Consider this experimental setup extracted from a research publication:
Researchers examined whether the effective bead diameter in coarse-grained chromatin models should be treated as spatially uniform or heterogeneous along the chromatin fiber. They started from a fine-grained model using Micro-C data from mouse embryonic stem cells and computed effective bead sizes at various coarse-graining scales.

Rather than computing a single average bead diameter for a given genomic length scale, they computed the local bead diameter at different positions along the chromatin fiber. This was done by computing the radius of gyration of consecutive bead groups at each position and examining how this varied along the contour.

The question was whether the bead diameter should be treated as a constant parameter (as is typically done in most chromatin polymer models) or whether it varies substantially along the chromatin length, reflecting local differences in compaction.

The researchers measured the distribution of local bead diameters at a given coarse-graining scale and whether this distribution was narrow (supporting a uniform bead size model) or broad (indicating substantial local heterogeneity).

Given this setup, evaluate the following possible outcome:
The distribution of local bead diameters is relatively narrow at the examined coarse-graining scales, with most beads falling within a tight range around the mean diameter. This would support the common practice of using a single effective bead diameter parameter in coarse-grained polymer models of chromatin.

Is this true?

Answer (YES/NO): NO